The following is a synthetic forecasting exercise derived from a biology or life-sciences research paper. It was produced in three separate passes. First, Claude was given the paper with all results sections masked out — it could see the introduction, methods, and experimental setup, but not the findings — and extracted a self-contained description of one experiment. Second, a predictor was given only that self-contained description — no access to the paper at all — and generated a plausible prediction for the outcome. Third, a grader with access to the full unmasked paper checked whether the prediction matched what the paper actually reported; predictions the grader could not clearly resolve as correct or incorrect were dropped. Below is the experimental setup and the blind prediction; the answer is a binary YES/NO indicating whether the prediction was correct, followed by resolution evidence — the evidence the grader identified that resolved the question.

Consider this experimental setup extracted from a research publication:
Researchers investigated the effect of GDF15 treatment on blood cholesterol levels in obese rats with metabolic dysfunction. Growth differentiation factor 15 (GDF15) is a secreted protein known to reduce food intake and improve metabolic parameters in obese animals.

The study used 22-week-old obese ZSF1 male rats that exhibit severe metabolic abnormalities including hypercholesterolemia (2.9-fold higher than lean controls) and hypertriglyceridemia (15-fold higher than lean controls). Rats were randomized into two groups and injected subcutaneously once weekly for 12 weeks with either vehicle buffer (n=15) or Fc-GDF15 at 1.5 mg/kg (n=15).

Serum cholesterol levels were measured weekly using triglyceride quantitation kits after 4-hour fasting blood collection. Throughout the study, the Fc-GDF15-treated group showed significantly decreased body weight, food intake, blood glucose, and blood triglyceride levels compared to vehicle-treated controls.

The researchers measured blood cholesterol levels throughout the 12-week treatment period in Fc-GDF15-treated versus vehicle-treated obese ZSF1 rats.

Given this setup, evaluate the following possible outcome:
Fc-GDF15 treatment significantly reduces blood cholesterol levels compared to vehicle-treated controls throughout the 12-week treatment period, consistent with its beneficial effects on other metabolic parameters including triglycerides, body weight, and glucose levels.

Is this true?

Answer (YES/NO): NO